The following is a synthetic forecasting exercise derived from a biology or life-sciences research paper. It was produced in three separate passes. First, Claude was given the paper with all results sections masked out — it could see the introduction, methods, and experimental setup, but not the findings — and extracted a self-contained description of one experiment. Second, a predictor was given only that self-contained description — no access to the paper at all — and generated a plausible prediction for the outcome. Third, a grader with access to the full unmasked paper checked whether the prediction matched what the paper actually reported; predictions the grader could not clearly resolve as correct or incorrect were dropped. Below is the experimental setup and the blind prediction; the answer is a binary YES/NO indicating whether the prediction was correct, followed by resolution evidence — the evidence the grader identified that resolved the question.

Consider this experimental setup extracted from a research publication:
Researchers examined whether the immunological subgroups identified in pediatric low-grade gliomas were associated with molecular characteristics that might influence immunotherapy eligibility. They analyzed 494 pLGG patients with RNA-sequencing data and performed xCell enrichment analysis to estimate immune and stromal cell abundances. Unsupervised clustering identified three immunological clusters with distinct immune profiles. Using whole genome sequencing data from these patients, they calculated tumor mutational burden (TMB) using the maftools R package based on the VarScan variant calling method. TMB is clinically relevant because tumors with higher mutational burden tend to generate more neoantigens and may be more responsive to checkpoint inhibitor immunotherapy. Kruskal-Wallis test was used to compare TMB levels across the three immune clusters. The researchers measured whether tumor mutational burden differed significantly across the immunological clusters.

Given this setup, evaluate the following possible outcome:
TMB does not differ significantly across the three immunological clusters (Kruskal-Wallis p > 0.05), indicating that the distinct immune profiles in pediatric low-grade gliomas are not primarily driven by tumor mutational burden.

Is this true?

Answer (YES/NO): NO